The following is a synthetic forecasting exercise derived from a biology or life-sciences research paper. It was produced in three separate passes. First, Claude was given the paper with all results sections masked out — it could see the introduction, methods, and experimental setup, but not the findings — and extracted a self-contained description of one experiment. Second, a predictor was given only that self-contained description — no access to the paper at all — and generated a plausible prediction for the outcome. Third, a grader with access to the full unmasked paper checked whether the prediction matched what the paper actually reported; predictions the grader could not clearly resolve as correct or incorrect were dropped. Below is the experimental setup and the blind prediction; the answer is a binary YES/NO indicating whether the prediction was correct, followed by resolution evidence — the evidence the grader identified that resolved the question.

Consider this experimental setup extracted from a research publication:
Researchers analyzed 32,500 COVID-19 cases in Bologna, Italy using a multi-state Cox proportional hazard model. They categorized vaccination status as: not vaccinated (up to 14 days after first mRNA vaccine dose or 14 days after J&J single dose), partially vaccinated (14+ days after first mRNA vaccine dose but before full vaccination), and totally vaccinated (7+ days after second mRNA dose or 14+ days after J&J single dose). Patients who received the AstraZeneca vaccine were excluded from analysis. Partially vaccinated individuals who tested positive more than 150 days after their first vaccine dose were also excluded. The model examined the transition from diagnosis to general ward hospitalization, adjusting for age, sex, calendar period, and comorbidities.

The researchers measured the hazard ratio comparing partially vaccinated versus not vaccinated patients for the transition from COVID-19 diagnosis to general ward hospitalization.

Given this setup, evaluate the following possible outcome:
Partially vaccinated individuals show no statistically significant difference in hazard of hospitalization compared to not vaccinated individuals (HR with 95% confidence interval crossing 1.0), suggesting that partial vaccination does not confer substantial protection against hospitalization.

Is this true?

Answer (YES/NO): YES